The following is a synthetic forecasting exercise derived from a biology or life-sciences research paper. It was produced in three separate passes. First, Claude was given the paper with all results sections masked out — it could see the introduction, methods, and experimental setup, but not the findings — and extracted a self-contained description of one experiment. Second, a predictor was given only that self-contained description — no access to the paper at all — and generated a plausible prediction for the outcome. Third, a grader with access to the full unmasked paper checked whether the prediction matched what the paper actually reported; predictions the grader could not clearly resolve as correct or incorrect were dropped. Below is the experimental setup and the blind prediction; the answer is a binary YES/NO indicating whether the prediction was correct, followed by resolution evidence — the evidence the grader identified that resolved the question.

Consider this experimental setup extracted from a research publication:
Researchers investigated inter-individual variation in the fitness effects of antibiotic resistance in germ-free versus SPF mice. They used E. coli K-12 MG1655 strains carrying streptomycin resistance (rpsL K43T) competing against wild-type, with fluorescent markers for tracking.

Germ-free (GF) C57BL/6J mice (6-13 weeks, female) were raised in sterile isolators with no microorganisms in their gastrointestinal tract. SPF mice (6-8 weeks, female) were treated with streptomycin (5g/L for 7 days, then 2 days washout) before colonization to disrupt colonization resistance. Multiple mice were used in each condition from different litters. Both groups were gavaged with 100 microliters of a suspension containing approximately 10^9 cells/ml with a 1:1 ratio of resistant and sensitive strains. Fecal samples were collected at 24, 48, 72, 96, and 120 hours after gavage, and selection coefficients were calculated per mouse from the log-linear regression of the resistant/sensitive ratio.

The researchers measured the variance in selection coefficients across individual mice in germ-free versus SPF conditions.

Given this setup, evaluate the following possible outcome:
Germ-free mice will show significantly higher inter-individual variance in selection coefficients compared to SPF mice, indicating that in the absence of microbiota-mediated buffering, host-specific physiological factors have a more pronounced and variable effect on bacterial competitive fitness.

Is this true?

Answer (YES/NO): NO